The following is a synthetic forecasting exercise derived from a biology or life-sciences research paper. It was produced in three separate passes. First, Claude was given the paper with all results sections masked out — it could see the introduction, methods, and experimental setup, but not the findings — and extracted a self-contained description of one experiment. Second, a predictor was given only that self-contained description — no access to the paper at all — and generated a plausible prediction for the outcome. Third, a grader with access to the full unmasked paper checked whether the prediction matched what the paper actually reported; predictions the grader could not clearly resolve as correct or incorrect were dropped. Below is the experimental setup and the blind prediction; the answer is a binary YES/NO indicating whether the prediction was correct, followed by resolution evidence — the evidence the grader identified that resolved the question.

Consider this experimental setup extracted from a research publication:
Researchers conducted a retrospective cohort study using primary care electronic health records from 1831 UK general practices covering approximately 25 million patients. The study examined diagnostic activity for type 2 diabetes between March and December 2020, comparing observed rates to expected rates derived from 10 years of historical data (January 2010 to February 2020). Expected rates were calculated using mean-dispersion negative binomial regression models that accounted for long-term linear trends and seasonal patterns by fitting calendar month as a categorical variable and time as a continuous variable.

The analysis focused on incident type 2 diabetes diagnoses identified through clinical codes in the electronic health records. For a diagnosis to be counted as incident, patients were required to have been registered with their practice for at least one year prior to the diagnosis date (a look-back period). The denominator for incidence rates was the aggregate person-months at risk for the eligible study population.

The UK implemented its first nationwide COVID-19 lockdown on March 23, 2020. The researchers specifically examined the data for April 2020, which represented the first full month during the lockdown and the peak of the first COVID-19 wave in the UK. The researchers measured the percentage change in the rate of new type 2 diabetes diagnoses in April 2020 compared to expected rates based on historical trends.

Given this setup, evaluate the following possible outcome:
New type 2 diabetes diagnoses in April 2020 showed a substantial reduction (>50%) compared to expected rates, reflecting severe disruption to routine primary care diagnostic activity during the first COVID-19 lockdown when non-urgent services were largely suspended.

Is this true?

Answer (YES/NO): YES